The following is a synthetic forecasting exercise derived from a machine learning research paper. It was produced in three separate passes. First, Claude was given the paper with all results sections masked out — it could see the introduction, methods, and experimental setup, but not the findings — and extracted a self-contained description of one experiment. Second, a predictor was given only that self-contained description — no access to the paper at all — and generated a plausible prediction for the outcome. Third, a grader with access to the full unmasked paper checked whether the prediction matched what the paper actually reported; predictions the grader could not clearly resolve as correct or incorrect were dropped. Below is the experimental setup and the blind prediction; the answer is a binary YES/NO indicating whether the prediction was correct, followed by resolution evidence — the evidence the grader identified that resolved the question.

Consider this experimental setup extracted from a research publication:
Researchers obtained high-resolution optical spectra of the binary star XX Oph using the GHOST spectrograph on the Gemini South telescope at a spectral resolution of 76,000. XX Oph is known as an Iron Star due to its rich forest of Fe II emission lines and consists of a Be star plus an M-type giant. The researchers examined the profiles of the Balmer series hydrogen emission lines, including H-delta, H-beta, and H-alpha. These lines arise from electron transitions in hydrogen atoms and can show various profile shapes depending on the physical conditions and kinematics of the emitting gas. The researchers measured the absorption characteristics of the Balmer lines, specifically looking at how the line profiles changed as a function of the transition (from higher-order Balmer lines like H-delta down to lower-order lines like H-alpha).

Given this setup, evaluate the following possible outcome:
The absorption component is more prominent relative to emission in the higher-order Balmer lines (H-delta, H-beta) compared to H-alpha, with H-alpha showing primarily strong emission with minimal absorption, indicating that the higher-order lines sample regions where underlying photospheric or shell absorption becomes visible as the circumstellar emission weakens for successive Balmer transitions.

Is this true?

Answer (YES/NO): NO